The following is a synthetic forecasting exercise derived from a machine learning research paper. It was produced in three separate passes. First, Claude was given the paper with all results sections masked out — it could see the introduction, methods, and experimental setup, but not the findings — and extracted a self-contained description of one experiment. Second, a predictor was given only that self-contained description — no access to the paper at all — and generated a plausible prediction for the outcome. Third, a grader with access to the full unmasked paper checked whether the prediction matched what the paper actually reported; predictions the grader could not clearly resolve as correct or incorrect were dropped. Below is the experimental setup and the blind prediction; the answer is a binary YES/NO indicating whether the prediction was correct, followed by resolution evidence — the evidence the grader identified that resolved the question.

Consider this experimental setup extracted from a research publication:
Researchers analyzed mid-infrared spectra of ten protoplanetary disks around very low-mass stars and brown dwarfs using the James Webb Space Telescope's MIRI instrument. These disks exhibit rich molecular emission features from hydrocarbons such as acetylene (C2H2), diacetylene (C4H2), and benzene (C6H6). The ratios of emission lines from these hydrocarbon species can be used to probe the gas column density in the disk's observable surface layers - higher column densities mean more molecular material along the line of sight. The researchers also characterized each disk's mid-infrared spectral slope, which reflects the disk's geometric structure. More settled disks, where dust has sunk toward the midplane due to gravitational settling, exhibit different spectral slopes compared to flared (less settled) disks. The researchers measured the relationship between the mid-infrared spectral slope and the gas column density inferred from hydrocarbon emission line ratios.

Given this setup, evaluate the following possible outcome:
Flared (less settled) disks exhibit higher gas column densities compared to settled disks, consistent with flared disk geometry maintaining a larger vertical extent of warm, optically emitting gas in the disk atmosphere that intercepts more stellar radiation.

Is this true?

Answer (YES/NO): NO